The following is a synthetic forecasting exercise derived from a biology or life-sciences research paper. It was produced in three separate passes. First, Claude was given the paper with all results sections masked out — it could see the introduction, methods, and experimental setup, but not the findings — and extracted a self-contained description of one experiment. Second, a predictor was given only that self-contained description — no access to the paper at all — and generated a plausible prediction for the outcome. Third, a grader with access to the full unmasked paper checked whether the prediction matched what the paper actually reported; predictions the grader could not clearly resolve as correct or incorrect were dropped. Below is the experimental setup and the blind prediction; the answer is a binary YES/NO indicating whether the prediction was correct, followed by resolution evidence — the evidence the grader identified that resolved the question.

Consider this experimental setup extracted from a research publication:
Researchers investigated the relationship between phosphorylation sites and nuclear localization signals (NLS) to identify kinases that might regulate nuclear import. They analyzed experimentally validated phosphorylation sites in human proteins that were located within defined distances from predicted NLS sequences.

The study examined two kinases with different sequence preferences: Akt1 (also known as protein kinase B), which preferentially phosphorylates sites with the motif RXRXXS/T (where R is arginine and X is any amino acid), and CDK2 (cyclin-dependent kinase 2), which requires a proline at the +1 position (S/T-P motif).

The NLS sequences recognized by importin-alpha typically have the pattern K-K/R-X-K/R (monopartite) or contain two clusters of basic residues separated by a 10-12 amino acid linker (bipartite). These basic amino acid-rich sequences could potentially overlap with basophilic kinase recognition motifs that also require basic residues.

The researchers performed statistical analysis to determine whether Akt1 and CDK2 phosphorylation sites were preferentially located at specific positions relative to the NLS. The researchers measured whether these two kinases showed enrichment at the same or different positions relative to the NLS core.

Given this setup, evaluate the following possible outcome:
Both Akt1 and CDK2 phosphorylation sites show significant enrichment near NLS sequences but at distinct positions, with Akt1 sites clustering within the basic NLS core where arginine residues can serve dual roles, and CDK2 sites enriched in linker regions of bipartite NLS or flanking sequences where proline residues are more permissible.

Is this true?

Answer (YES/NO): NO